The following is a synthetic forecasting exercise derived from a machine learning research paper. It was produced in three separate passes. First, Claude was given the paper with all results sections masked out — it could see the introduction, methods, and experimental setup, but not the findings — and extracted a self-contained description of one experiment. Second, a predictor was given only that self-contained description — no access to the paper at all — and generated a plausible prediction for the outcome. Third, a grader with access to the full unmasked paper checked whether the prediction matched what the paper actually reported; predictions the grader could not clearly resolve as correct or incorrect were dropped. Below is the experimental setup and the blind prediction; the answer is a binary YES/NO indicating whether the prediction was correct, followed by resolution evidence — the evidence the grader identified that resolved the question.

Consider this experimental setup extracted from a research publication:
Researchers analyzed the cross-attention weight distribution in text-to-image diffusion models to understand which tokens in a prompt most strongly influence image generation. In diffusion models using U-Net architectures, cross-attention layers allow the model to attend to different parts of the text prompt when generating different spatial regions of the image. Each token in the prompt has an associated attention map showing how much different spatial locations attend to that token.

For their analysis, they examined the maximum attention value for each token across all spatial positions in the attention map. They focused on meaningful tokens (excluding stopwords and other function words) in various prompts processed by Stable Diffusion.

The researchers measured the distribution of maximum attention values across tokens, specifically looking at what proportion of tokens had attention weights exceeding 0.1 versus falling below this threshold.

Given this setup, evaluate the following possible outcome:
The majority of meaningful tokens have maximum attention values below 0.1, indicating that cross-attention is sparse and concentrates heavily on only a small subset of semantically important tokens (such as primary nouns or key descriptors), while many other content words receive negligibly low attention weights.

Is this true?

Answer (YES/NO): YES